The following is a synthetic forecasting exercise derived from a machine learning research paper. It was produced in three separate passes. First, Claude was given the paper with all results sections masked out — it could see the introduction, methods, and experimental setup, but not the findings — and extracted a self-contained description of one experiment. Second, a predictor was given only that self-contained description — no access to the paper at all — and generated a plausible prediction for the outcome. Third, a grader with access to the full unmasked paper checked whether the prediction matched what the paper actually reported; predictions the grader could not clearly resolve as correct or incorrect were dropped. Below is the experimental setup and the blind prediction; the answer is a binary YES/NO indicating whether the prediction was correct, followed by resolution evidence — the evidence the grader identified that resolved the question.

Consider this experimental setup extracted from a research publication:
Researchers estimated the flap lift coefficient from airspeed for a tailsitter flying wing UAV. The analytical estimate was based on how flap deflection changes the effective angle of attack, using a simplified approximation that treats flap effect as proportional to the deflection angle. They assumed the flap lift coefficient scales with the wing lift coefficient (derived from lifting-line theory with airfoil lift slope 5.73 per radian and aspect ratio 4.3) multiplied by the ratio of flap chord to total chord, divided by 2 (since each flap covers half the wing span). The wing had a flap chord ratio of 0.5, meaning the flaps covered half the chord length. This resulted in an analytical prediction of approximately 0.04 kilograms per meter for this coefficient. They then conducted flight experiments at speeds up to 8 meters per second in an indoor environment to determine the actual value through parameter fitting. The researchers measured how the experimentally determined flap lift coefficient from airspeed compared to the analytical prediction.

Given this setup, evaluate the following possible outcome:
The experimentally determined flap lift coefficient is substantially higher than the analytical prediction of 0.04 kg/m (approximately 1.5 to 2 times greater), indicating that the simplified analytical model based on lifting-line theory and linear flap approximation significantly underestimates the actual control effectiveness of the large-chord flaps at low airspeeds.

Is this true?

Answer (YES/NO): NO